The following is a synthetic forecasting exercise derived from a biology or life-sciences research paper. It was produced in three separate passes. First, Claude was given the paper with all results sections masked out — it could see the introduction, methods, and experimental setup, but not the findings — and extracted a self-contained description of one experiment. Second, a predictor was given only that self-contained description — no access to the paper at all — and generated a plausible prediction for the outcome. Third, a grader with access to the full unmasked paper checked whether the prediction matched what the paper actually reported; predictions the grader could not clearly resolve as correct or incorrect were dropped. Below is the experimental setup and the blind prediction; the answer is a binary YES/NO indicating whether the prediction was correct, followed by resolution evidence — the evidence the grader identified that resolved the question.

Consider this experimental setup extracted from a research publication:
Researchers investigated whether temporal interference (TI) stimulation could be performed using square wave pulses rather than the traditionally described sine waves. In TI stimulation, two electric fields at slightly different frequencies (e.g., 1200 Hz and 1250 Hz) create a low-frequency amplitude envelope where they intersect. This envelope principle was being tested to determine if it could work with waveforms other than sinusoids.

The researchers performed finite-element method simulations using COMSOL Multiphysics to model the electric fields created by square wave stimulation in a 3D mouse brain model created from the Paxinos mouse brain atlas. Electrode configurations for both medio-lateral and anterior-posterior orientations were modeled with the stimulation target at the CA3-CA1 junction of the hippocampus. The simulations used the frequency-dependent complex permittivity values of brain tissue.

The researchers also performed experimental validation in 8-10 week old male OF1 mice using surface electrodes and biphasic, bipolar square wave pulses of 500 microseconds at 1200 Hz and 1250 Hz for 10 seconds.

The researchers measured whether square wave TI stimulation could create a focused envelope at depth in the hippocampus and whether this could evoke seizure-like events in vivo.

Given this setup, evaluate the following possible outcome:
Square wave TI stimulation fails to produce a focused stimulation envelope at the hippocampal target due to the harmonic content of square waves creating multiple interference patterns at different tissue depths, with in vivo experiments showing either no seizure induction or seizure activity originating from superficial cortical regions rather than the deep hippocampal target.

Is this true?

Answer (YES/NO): NO